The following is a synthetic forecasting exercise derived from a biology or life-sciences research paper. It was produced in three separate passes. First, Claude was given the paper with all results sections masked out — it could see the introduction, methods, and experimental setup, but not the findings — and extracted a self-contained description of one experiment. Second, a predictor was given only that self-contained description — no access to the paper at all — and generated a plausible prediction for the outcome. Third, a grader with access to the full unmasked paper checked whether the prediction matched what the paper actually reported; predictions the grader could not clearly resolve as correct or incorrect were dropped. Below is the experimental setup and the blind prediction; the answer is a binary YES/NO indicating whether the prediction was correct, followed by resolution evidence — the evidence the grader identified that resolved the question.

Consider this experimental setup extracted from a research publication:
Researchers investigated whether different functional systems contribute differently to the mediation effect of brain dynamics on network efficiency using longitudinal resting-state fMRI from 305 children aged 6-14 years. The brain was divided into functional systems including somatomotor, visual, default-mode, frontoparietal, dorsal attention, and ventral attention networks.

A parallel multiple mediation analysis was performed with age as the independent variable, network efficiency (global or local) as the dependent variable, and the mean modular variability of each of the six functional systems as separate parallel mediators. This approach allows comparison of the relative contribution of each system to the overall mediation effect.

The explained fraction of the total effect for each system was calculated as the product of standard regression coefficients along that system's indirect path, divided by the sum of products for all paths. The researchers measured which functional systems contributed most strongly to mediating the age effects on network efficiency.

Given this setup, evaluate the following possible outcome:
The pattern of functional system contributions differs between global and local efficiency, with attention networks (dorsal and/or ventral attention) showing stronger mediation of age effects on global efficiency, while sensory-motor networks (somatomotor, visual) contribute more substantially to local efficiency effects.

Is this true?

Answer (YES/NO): NO